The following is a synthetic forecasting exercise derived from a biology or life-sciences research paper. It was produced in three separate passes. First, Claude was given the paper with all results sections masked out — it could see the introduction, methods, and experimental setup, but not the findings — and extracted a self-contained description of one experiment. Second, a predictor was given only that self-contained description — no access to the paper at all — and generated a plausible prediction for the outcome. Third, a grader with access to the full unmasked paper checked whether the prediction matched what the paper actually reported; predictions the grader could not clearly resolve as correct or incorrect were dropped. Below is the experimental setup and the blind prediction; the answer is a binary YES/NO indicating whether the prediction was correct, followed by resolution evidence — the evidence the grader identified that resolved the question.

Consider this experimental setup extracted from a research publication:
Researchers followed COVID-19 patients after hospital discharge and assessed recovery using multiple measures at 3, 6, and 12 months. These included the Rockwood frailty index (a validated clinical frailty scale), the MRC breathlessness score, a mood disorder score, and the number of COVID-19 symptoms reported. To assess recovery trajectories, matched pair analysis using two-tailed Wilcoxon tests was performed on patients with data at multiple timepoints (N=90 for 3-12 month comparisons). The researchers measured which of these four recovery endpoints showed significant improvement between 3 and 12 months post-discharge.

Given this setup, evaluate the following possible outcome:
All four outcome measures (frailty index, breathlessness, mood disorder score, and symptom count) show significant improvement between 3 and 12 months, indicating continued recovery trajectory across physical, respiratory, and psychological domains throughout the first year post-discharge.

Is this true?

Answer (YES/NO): NO